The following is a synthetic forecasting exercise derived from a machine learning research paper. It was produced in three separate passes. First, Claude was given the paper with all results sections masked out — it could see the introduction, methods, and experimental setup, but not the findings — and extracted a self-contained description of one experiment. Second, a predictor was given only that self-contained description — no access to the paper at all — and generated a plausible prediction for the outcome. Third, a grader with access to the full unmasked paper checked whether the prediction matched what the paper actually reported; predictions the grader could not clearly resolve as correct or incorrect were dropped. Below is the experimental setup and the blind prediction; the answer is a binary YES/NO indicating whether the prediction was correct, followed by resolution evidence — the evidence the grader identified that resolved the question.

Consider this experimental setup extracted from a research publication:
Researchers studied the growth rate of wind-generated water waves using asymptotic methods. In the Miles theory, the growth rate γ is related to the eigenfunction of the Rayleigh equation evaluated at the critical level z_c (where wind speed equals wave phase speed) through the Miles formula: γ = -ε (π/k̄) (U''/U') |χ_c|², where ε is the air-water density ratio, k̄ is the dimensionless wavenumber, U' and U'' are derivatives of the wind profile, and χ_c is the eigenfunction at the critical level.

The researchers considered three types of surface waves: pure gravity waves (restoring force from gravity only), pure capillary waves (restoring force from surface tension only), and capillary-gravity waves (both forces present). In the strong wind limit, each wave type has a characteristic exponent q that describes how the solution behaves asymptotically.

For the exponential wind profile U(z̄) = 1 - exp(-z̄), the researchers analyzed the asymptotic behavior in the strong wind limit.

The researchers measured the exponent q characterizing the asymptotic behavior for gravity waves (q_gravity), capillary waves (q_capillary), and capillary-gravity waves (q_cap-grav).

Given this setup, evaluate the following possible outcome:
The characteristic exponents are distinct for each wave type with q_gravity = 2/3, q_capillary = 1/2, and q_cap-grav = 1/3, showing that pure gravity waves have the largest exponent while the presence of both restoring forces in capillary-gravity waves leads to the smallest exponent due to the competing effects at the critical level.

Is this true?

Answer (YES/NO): NO